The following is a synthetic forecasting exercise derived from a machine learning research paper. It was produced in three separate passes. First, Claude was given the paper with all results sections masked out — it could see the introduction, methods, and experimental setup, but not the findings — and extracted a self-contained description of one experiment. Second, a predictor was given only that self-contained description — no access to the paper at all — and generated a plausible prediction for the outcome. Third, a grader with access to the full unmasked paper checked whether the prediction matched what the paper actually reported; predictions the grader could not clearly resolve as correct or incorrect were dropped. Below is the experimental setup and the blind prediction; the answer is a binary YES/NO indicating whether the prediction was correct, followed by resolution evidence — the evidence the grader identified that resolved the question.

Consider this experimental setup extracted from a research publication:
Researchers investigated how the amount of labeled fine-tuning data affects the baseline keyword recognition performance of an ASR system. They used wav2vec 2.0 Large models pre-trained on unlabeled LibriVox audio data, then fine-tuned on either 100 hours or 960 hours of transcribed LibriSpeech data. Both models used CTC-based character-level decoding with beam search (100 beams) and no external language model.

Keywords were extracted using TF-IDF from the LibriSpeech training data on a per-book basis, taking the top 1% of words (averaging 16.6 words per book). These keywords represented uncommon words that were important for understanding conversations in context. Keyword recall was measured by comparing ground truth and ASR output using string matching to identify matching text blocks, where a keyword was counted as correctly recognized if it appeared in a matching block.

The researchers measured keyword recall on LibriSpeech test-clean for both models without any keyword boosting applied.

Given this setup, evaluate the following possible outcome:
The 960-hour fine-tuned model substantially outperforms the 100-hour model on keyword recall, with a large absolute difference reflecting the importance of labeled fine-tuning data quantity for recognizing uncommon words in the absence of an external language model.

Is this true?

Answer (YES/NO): YES